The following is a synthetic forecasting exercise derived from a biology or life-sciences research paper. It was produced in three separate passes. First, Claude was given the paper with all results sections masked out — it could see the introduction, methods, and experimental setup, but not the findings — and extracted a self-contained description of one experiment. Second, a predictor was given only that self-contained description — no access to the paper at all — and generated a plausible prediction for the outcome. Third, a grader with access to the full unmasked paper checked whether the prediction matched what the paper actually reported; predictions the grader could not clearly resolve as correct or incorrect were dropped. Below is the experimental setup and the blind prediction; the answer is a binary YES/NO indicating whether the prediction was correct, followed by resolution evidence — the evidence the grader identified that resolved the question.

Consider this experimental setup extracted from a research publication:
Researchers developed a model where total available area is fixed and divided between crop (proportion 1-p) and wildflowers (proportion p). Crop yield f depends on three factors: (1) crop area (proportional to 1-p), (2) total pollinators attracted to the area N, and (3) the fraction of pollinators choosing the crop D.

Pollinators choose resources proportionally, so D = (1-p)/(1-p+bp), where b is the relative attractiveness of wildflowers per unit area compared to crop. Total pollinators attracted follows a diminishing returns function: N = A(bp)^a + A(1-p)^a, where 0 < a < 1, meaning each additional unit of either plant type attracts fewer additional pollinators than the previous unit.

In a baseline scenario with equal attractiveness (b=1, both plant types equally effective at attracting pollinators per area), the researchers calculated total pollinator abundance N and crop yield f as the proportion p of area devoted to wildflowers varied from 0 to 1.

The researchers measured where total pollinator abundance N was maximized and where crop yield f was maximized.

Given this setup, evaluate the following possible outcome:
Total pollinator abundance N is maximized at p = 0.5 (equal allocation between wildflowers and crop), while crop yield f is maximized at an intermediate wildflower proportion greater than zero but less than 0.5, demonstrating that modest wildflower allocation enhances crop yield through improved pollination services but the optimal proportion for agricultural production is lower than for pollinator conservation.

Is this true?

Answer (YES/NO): YES